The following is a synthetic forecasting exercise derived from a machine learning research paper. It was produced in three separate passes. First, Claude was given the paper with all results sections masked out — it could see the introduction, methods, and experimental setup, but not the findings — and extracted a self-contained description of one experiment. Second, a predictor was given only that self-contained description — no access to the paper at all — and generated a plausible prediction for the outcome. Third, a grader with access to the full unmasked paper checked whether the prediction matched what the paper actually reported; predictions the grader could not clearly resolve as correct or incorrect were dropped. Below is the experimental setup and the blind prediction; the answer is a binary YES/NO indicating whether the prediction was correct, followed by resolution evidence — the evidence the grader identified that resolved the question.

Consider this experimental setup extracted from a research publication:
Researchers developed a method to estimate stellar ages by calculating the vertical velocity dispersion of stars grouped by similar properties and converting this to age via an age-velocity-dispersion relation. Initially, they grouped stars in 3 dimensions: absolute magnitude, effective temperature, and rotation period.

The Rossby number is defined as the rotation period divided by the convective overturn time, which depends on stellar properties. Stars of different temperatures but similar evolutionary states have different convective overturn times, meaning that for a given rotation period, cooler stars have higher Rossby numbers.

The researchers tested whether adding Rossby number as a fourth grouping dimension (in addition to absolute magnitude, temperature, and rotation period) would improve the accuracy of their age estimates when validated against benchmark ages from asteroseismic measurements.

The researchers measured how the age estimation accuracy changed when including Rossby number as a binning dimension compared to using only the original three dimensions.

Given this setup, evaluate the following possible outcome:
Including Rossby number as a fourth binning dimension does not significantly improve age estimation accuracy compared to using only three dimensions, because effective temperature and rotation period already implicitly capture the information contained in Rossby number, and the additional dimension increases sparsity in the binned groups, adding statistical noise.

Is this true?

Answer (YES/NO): NO